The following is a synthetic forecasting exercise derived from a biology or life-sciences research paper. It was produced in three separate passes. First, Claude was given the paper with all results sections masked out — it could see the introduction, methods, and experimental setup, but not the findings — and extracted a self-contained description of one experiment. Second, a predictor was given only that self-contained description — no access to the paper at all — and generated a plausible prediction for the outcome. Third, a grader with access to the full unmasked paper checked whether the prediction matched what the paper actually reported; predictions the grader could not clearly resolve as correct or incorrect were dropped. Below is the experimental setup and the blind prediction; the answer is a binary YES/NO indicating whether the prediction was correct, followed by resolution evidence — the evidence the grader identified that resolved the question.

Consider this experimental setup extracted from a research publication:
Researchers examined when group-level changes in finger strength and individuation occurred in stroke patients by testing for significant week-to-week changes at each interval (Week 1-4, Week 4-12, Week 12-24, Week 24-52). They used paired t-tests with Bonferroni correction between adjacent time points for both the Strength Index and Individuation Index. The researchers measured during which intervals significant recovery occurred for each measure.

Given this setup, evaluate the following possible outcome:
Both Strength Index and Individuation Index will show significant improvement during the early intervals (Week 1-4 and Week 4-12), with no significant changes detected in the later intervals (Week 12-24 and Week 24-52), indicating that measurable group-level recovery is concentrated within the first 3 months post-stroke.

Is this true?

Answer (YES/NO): NO